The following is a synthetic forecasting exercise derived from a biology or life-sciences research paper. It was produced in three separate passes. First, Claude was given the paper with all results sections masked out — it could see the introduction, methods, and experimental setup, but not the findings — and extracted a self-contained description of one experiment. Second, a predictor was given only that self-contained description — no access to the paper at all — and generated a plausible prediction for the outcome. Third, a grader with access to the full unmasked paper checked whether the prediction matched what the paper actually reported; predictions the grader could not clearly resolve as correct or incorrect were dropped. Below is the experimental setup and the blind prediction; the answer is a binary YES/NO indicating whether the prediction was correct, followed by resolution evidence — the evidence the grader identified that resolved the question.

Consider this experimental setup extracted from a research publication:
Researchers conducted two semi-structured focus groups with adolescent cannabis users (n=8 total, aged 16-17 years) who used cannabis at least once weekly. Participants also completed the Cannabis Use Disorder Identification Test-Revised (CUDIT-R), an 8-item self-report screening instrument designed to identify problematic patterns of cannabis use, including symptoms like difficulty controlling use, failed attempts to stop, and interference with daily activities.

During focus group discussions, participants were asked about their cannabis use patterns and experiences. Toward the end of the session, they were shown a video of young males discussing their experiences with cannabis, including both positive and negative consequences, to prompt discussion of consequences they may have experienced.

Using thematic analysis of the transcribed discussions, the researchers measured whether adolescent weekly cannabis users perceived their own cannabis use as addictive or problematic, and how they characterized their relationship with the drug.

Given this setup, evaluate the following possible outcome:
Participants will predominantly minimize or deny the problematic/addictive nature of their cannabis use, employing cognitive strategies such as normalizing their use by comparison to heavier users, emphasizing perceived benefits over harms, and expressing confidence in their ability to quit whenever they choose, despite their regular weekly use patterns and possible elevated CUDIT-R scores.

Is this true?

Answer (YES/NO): YES